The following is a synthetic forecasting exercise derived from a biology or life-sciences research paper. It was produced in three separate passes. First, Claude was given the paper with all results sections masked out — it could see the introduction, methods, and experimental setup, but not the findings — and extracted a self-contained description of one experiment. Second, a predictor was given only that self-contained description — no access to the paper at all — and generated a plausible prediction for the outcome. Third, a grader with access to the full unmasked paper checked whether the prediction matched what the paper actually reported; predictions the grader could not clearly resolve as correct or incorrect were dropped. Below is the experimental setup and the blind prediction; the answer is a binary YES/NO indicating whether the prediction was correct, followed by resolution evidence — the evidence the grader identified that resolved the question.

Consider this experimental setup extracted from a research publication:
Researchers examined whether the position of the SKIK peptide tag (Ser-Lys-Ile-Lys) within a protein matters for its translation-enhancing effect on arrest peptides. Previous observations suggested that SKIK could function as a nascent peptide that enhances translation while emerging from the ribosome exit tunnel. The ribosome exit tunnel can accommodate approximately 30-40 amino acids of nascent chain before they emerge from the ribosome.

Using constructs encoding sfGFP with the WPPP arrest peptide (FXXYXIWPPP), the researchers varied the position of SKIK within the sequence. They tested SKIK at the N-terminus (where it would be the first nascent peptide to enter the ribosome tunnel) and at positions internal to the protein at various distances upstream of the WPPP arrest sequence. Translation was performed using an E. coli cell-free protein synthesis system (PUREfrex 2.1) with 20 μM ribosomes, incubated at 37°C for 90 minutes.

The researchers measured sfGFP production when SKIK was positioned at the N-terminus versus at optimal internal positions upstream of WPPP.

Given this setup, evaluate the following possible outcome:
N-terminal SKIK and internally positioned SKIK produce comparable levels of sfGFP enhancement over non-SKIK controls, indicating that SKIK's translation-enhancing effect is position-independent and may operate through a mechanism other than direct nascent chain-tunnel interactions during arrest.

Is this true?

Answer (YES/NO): NO